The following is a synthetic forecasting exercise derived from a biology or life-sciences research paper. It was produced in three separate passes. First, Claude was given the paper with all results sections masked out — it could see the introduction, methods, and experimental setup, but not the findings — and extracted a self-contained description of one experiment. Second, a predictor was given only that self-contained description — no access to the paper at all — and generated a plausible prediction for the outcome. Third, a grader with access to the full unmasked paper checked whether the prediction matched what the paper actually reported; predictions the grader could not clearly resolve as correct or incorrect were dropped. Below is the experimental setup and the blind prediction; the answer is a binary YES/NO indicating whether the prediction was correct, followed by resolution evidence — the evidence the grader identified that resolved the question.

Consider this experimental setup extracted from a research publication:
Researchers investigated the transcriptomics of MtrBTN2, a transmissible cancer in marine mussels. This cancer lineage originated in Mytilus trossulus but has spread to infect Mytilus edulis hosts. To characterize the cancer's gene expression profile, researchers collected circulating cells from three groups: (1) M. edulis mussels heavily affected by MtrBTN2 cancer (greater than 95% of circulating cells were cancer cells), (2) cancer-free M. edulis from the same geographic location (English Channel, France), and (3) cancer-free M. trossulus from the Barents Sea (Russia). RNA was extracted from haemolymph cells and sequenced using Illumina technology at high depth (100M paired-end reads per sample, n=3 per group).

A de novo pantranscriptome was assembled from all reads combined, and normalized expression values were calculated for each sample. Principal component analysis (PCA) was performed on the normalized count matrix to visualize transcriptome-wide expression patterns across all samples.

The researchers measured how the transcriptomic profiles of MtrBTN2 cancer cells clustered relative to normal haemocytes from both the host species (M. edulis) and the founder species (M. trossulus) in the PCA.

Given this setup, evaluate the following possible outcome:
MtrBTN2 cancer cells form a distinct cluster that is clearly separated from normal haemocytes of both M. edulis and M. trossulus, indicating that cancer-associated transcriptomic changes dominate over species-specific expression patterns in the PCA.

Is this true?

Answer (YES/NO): YES